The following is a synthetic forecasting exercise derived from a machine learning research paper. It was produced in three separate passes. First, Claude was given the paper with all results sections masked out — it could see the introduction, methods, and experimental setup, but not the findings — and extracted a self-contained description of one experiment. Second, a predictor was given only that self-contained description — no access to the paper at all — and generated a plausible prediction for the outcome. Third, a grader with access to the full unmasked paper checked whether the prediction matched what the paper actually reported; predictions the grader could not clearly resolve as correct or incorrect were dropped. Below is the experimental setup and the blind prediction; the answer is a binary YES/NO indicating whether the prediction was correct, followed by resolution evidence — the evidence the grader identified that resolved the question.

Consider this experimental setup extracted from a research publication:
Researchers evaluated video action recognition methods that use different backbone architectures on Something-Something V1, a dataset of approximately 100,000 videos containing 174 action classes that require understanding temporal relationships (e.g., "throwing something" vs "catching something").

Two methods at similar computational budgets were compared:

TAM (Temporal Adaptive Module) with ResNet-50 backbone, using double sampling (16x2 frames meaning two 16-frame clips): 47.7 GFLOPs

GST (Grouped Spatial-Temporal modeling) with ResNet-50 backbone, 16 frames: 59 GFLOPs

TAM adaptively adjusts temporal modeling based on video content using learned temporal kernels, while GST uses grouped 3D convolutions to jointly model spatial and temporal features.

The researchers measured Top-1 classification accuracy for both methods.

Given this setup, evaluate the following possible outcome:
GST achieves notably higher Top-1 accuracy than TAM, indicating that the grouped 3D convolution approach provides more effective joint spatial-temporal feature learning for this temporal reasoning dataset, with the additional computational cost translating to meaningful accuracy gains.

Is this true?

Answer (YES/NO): NO